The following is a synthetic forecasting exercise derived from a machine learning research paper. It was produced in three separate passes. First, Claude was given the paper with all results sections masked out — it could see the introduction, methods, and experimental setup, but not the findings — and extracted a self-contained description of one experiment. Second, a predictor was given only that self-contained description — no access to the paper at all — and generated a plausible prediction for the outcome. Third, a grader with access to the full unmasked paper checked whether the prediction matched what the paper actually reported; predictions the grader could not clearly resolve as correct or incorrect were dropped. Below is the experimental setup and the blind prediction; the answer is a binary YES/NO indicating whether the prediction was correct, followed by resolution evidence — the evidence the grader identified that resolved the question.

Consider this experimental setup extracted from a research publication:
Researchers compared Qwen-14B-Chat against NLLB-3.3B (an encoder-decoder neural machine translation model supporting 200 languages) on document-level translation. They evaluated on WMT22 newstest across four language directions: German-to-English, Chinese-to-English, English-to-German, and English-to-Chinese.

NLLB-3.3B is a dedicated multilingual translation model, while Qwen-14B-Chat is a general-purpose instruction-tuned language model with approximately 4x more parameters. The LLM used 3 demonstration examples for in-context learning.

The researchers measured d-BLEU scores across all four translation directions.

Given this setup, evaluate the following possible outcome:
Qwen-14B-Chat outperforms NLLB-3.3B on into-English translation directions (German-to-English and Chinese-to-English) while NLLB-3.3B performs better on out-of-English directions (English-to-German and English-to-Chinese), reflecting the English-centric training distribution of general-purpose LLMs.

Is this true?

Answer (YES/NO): NO